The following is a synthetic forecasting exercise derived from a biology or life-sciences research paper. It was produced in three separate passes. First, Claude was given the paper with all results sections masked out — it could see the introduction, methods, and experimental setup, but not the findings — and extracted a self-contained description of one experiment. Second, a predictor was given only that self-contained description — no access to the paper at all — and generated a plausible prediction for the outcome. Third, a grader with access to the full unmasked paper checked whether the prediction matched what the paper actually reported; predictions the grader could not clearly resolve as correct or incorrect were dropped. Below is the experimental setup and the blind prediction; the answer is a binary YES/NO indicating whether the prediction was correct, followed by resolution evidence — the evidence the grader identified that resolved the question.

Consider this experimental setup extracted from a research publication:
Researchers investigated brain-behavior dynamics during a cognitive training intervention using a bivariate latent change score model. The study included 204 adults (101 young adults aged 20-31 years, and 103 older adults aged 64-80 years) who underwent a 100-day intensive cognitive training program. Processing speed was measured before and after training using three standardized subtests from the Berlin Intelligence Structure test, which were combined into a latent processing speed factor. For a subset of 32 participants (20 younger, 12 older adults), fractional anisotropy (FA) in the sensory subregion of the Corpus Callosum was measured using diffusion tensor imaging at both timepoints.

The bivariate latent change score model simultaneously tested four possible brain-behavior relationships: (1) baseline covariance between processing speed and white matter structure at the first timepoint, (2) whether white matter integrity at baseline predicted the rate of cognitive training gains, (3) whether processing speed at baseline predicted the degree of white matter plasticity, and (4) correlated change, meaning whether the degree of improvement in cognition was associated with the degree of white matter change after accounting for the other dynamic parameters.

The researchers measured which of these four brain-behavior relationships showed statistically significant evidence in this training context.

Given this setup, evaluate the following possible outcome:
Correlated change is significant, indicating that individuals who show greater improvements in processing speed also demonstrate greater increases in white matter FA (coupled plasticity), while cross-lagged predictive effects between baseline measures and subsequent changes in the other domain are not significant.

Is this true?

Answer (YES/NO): NO